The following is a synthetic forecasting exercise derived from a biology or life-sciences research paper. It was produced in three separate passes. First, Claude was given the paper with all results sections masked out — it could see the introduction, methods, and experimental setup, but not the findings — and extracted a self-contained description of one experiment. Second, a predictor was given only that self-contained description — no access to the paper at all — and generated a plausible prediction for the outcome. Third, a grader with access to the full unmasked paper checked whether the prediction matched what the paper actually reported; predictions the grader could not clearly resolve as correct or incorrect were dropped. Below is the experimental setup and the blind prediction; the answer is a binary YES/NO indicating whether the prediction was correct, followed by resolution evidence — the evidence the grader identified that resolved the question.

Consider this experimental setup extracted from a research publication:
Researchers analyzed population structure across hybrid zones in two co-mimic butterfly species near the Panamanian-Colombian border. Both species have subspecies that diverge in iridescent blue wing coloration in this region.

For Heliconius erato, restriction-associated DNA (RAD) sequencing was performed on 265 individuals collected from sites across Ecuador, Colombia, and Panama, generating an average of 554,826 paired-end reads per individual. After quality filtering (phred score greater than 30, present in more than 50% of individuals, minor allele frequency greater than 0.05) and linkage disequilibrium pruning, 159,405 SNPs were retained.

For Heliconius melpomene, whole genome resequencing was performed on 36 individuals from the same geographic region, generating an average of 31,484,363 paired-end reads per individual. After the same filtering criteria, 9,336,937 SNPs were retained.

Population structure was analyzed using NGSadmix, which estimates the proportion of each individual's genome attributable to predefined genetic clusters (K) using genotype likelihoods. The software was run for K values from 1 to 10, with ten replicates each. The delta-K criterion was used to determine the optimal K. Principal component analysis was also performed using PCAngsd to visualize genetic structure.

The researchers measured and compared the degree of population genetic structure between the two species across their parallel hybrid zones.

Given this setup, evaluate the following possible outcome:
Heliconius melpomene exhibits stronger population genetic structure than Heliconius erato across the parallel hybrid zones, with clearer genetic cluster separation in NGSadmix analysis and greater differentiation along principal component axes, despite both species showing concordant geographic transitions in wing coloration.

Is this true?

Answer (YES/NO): NO